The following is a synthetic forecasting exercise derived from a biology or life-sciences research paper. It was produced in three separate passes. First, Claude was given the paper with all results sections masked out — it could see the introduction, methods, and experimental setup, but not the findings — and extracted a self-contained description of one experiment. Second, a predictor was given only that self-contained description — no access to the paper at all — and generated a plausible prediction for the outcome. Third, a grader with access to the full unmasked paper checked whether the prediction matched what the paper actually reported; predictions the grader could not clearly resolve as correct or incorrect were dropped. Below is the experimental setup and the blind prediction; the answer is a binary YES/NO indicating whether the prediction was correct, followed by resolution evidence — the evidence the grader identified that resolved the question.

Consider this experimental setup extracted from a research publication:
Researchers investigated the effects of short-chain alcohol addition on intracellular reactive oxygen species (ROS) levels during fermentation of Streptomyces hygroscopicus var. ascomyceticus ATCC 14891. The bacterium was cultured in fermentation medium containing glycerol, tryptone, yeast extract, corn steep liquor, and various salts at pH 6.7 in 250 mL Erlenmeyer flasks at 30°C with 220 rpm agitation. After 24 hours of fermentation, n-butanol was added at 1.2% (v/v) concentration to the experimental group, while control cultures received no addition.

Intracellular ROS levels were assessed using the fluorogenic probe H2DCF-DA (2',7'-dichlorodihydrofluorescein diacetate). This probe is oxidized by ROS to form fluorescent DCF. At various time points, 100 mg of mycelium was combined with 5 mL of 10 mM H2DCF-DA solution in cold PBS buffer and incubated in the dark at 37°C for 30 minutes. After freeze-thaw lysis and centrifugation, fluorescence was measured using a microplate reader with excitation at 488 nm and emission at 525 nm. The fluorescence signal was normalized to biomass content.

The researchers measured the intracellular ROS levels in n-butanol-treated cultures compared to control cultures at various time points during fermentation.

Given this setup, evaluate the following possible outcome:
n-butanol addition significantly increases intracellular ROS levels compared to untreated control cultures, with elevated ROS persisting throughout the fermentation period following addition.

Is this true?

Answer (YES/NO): NO